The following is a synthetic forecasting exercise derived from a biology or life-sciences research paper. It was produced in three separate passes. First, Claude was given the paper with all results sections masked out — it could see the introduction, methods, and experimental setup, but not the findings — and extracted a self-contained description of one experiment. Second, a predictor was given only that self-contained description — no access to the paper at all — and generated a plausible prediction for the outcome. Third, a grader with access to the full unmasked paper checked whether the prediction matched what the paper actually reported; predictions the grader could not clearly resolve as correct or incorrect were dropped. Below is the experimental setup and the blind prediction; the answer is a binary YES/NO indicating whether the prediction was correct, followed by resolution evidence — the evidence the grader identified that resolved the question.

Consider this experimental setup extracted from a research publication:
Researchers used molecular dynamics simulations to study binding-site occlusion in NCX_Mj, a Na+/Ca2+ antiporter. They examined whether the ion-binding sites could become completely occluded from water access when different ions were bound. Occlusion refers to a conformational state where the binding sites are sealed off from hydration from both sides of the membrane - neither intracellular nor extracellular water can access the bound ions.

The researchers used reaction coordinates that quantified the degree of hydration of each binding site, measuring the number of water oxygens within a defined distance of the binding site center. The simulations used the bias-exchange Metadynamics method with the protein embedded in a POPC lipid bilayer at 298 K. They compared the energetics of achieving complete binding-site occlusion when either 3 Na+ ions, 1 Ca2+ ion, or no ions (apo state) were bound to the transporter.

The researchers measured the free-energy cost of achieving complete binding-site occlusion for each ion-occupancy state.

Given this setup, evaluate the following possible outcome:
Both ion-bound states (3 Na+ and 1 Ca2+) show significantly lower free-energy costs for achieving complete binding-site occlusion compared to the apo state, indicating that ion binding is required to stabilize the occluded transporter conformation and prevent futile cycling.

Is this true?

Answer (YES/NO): YES